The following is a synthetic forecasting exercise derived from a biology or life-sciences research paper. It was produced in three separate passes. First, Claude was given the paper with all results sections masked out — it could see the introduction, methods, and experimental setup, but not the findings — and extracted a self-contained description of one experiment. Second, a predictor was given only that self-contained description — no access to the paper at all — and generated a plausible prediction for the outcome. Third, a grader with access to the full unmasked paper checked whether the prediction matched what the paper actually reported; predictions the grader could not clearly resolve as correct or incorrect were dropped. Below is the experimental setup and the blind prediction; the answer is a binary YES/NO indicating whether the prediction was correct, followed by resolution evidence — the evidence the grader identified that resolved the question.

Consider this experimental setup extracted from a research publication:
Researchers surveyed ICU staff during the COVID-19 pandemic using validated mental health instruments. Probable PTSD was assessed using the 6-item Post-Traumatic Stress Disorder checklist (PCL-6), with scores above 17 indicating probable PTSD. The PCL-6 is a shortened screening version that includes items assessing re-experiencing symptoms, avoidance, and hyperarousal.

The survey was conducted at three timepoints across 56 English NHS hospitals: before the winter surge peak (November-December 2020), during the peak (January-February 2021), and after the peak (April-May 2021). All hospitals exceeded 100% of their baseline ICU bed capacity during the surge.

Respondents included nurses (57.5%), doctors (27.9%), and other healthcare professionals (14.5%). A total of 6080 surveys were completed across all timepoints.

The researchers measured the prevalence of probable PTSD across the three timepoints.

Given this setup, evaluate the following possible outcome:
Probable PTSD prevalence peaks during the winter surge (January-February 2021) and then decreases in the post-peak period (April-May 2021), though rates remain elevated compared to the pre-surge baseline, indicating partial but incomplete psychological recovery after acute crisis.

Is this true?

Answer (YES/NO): NO